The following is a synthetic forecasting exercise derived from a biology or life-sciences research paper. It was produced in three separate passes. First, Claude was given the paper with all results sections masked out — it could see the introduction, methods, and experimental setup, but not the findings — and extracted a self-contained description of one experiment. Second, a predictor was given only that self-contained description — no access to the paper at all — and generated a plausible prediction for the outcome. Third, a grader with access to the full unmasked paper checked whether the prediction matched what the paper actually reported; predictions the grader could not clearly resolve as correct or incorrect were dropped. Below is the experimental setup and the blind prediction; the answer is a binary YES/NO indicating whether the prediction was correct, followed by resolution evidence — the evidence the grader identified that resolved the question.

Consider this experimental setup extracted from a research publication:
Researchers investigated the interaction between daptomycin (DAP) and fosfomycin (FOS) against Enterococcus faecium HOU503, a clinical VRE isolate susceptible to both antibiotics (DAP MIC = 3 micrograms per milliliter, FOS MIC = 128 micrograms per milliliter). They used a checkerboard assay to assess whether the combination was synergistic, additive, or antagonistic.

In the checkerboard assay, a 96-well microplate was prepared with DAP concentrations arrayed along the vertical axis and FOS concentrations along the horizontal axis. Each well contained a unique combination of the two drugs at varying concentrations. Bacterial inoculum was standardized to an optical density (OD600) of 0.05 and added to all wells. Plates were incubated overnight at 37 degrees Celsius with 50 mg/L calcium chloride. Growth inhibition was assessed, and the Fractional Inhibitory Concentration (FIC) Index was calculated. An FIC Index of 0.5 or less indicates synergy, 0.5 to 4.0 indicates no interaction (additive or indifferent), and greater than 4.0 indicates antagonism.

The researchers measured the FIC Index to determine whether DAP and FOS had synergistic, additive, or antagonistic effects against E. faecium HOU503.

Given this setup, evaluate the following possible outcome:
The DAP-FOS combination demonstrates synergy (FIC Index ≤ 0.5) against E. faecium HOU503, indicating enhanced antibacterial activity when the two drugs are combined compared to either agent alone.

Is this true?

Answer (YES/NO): NO